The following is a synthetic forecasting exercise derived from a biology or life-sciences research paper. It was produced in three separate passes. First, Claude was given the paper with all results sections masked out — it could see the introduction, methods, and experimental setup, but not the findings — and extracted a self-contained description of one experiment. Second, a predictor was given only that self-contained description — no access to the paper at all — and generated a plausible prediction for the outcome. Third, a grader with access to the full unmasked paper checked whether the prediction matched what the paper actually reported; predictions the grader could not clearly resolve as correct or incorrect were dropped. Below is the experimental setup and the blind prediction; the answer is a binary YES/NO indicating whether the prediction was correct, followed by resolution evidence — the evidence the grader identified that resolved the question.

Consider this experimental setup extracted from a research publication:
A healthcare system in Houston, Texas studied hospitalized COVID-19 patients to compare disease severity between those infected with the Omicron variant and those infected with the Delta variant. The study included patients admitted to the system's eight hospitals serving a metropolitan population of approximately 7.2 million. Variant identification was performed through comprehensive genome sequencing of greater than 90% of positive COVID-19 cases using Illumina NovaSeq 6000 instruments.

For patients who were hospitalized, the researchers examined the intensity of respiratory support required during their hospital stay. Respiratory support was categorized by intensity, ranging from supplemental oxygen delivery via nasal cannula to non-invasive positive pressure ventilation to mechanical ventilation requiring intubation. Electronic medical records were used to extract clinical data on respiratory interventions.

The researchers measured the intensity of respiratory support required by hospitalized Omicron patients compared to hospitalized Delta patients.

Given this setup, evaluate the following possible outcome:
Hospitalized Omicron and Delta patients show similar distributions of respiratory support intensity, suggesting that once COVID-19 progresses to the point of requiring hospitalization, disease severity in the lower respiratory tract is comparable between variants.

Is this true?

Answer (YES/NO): NO